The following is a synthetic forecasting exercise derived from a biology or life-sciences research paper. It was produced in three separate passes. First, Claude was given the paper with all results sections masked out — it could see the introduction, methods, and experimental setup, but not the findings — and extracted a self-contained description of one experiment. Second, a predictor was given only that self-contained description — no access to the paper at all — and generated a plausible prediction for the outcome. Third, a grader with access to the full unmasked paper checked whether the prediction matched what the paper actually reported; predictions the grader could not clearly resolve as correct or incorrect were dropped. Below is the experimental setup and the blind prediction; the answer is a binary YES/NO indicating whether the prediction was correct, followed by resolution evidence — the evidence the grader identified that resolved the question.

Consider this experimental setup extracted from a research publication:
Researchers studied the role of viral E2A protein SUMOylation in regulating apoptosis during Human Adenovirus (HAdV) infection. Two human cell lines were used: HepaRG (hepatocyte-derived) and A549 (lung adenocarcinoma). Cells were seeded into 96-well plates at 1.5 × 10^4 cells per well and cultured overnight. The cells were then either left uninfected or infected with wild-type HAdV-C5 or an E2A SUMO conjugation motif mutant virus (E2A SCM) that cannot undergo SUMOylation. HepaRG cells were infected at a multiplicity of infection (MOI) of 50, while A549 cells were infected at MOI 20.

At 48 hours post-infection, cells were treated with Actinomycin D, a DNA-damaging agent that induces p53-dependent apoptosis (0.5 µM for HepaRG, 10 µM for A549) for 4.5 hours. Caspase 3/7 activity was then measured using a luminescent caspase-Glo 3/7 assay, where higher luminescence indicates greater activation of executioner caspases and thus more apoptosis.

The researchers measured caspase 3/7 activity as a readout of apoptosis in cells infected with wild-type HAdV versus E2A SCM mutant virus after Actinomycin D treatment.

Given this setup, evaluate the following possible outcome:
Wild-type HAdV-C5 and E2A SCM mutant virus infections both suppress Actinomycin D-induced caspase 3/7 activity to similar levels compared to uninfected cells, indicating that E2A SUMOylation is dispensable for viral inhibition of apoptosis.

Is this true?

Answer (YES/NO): NO